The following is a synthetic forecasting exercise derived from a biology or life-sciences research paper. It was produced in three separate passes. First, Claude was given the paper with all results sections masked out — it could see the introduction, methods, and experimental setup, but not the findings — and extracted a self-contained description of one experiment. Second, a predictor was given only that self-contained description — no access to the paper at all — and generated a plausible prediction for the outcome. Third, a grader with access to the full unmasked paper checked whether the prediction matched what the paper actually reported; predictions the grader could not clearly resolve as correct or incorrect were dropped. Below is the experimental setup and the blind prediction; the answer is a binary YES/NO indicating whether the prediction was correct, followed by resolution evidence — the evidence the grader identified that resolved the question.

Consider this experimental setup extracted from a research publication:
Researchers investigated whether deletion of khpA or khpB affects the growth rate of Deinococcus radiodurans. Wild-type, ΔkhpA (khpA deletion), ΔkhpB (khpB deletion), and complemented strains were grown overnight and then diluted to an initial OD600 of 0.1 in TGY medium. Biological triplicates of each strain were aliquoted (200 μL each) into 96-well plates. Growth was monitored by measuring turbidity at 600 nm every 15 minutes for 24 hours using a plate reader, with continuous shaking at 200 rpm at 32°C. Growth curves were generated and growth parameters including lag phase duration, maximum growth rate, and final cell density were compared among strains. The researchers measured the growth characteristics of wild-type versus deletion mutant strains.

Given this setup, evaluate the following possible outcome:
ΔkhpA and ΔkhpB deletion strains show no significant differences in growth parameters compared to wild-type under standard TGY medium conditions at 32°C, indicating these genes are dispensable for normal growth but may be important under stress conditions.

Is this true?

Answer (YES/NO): YES